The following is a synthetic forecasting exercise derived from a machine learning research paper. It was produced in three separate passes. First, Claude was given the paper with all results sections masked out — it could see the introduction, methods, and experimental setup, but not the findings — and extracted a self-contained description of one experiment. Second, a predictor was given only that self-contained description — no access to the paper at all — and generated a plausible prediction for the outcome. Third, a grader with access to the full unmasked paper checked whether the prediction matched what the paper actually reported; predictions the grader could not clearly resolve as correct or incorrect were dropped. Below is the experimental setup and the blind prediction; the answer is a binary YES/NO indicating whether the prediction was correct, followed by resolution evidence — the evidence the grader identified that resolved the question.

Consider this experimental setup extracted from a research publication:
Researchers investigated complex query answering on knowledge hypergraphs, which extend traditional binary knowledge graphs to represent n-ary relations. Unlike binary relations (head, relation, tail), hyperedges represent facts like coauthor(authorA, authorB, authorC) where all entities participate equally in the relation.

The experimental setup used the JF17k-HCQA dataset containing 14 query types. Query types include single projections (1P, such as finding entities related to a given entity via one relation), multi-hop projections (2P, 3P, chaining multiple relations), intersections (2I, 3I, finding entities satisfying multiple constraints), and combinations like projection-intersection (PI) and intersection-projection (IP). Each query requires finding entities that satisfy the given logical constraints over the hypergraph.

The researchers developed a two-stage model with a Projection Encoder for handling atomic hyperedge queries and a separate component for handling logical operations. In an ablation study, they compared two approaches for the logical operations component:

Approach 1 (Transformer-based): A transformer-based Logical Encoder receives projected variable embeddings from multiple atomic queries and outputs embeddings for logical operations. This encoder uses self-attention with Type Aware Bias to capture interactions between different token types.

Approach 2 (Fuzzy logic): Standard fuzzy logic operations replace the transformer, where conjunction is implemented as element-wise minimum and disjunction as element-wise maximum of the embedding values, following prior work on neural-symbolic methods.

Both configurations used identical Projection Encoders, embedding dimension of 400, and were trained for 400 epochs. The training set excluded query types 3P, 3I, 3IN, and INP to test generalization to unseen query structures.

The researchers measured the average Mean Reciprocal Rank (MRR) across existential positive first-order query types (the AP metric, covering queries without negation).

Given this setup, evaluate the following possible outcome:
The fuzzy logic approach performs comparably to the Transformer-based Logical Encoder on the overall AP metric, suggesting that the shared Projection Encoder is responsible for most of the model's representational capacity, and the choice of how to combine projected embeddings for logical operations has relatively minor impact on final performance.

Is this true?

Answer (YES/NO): NO